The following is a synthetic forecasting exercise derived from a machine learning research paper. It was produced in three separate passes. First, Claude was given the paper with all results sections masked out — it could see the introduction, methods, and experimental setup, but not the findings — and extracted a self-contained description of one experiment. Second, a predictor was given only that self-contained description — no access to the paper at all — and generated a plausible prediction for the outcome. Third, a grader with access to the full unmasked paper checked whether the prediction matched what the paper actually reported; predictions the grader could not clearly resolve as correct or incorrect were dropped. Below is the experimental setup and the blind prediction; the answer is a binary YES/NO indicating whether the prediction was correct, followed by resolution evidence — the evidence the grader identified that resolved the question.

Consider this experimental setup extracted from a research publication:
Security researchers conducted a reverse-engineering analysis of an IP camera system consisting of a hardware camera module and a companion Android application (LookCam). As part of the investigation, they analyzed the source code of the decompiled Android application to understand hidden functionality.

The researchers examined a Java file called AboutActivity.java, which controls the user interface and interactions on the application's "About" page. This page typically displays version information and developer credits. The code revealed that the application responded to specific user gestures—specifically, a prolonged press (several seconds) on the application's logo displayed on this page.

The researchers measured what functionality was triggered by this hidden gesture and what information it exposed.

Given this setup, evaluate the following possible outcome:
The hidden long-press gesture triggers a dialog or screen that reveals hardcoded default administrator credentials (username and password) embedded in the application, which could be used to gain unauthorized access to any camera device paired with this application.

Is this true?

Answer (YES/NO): NO